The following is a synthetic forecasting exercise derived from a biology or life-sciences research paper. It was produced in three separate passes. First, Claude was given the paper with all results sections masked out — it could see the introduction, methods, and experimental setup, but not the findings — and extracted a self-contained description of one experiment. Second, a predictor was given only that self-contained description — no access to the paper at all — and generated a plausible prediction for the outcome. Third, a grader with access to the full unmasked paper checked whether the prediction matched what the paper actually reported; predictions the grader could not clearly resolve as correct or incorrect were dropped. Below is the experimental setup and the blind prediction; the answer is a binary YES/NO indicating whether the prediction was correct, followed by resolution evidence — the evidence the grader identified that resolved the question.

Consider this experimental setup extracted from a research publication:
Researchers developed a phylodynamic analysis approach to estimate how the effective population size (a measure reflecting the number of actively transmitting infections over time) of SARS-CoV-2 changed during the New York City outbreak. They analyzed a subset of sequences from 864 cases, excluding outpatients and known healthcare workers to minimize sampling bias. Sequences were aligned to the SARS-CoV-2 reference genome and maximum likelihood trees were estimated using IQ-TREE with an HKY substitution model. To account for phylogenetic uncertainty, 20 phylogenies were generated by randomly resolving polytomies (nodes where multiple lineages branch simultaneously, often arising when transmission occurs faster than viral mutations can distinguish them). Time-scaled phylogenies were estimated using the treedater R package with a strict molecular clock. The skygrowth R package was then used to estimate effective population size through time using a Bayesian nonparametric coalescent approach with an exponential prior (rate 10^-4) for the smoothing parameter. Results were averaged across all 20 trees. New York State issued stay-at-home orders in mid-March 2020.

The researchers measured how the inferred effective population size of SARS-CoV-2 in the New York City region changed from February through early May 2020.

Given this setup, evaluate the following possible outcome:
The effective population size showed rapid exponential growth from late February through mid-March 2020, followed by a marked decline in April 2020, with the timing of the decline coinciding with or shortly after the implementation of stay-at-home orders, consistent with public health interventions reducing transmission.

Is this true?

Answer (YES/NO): NO